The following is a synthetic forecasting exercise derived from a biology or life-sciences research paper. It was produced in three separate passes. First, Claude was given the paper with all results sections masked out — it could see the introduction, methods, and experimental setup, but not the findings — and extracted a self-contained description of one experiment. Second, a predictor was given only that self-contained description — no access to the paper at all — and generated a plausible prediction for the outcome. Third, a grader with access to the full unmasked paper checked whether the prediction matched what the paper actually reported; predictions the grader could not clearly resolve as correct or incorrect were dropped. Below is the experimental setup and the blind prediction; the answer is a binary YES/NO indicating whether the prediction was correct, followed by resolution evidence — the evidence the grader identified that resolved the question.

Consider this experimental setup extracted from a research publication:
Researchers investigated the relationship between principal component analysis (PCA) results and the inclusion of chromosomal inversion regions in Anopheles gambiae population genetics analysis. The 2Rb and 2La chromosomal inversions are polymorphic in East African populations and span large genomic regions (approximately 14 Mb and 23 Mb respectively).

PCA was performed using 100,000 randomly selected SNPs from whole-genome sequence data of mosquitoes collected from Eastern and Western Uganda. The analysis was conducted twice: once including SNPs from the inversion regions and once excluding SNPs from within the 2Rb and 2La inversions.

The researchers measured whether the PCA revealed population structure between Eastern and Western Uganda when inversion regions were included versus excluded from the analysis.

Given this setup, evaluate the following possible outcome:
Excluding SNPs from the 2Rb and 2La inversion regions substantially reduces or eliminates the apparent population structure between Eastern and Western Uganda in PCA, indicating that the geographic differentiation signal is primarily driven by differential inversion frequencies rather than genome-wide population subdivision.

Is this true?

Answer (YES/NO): NO